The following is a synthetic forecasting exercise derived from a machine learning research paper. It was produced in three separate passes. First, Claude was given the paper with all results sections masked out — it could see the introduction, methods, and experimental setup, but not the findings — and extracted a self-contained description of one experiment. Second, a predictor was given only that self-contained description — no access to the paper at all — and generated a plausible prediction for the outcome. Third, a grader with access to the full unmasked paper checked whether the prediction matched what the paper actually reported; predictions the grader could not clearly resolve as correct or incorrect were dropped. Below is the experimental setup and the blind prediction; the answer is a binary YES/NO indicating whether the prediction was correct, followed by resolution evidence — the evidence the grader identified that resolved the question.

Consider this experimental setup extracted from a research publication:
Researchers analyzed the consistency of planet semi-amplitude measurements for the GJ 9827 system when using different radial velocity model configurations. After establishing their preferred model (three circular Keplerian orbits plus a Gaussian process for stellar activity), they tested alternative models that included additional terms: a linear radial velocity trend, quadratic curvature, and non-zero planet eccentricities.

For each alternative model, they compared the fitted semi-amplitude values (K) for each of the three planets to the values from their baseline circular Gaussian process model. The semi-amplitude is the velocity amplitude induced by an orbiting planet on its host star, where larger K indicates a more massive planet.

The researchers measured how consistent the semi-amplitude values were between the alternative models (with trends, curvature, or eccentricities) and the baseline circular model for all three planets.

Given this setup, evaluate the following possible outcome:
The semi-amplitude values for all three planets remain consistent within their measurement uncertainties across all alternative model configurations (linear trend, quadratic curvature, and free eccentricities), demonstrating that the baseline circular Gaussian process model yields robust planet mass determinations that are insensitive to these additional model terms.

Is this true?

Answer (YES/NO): NO